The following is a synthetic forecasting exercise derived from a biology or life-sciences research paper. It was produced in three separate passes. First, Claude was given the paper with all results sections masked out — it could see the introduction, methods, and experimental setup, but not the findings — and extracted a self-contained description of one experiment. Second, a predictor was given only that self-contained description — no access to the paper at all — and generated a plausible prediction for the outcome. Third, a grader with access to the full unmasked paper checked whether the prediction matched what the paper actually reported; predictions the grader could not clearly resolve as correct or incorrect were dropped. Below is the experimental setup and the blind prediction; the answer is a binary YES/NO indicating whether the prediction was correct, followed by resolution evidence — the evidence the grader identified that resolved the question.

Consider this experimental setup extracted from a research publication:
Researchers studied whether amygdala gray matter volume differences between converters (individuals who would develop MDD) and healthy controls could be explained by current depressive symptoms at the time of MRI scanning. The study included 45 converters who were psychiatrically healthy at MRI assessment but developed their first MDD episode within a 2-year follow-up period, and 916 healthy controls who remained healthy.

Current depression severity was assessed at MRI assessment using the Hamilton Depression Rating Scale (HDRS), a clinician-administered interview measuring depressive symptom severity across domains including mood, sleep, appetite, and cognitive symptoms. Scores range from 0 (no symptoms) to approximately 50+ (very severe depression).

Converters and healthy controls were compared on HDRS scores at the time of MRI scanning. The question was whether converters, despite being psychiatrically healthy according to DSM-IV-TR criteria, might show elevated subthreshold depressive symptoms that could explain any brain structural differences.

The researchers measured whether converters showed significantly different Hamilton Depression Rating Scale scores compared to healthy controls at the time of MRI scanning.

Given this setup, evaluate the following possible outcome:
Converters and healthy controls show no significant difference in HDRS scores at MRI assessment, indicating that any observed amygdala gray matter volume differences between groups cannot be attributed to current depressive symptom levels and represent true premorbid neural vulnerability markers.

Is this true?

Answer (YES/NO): YES